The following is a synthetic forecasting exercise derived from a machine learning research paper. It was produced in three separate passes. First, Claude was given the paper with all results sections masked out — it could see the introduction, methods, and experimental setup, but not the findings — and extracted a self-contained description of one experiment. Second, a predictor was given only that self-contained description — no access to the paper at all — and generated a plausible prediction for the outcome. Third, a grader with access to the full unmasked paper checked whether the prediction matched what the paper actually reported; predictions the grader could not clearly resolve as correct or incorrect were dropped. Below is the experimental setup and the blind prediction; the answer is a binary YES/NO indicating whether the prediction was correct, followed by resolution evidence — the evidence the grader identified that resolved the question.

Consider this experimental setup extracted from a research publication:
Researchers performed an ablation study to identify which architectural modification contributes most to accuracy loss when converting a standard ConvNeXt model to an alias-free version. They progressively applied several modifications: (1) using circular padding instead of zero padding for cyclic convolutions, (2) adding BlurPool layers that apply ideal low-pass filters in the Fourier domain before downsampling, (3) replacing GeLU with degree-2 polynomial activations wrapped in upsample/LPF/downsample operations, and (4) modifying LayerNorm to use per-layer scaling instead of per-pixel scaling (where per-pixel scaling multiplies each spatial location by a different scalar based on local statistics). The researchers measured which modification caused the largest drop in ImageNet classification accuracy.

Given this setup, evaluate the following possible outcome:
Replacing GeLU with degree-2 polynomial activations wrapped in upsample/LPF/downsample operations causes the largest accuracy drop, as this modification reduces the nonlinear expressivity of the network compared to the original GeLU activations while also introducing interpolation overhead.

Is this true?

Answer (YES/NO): NO